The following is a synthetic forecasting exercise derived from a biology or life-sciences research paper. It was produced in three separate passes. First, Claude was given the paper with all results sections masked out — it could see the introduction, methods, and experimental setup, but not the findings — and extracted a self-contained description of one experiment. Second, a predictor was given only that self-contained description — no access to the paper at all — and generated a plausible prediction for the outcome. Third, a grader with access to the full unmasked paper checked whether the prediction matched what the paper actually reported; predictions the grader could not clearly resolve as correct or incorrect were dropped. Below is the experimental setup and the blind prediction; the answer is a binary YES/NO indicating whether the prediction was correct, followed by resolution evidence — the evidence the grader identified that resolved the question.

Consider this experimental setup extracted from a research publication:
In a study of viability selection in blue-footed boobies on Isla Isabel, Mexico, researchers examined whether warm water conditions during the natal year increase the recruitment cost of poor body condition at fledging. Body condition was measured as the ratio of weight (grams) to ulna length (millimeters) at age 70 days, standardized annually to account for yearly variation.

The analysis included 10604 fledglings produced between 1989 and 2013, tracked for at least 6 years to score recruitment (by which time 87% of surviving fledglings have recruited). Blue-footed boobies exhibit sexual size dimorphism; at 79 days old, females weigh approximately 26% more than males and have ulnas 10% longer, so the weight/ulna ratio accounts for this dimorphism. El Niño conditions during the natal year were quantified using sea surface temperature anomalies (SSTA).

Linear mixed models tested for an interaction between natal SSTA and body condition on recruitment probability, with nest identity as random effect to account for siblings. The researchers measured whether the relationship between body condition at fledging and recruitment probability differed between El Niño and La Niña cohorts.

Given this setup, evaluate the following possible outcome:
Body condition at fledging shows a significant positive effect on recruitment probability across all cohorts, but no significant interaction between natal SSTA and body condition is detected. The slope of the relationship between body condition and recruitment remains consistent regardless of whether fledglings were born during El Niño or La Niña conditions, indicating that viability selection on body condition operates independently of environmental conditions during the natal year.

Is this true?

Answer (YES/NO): YES